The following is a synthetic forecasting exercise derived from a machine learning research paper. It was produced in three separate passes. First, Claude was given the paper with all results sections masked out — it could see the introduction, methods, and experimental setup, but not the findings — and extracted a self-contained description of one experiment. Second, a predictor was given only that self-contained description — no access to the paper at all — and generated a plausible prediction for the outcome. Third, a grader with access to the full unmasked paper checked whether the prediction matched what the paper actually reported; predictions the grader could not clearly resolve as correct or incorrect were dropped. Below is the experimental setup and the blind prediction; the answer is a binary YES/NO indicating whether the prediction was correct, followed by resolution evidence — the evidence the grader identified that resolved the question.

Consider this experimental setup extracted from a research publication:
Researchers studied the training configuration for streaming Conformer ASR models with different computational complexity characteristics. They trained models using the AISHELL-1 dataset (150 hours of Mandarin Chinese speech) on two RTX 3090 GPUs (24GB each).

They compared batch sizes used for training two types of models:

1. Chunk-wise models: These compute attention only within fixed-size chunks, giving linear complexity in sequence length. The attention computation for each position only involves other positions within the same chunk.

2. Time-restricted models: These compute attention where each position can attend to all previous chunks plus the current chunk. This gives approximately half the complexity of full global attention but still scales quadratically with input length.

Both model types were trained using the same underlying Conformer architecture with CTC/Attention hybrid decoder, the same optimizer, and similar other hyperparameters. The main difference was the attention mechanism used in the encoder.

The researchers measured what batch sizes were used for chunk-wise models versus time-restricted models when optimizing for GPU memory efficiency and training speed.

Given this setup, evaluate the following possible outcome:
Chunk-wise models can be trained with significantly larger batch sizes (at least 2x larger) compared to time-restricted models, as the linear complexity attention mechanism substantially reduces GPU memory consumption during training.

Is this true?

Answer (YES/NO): NO